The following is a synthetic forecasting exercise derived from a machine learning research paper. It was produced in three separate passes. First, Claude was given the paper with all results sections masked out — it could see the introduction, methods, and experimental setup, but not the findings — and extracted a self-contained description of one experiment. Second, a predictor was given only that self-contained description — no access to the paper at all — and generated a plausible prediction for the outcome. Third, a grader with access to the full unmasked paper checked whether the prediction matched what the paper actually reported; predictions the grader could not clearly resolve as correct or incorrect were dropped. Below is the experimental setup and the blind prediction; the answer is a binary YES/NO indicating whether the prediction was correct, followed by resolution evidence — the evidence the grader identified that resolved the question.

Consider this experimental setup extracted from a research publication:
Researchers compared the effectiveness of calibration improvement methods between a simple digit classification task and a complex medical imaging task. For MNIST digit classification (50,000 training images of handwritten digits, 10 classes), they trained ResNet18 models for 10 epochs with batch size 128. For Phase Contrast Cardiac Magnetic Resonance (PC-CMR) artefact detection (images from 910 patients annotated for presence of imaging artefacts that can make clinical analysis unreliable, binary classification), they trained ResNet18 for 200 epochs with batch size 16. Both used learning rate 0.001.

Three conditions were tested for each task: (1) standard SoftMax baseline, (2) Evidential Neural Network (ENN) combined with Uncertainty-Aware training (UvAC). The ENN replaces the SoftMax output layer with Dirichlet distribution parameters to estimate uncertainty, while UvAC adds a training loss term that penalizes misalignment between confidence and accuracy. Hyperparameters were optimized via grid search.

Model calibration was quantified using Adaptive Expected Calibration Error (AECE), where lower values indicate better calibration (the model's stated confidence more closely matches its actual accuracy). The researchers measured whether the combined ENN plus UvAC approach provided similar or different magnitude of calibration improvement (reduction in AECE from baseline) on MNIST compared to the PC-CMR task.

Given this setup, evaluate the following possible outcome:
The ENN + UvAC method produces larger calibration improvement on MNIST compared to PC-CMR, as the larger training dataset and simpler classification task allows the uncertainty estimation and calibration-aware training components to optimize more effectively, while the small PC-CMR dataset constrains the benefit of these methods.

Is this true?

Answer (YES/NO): NO